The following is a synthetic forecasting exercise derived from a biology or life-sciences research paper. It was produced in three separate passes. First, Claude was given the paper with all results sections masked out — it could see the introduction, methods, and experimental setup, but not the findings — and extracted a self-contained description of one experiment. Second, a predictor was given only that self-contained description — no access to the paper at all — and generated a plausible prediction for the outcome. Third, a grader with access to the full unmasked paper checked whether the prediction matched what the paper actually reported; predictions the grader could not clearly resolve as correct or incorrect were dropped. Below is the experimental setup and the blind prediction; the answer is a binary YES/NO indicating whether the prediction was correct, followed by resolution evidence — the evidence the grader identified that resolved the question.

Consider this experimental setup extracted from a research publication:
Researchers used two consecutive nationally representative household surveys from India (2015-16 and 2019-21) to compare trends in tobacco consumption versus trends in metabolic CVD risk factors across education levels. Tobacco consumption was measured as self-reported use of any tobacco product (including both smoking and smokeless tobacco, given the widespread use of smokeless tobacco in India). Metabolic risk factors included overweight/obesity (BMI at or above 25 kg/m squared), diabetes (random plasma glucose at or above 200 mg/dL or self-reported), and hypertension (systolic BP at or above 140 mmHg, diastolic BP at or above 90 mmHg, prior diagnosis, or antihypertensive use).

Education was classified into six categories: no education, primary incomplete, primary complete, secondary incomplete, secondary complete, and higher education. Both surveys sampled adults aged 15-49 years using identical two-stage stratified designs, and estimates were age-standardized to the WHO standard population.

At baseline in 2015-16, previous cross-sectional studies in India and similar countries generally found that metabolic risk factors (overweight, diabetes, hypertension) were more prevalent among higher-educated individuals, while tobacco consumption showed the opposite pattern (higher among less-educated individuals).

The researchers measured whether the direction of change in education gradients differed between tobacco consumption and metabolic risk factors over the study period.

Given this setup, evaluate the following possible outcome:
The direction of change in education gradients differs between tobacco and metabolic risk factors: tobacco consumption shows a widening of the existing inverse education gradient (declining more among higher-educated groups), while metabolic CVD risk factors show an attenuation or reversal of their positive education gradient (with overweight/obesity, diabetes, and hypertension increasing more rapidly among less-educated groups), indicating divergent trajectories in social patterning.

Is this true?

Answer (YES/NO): NO